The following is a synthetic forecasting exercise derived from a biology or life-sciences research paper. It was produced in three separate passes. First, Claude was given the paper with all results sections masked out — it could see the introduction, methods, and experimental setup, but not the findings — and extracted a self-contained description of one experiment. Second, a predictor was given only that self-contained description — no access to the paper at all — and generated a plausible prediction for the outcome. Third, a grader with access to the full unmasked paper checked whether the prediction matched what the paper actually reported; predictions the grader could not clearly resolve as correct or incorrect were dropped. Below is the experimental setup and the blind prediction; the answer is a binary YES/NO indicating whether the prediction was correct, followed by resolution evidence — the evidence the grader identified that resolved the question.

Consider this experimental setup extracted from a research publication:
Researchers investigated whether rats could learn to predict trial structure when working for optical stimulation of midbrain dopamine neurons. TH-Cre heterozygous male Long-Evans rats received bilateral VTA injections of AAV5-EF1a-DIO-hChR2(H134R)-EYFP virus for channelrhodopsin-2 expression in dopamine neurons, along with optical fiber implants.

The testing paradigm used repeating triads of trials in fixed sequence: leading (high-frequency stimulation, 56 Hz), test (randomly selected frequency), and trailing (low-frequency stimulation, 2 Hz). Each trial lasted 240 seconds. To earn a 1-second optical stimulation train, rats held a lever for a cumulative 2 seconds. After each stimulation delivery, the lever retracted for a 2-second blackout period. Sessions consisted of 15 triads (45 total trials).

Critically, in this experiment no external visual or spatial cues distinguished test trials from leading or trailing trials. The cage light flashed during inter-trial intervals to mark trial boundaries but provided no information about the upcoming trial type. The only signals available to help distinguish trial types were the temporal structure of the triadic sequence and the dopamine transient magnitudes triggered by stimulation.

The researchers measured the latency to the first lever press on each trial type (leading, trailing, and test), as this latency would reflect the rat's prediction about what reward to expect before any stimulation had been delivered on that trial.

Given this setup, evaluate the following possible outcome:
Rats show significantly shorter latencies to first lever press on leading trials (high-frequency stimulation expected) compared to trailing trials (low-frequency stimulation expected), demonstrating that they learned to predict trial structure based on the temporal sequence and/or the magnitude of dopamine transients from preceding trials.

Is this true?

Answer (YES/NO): YES